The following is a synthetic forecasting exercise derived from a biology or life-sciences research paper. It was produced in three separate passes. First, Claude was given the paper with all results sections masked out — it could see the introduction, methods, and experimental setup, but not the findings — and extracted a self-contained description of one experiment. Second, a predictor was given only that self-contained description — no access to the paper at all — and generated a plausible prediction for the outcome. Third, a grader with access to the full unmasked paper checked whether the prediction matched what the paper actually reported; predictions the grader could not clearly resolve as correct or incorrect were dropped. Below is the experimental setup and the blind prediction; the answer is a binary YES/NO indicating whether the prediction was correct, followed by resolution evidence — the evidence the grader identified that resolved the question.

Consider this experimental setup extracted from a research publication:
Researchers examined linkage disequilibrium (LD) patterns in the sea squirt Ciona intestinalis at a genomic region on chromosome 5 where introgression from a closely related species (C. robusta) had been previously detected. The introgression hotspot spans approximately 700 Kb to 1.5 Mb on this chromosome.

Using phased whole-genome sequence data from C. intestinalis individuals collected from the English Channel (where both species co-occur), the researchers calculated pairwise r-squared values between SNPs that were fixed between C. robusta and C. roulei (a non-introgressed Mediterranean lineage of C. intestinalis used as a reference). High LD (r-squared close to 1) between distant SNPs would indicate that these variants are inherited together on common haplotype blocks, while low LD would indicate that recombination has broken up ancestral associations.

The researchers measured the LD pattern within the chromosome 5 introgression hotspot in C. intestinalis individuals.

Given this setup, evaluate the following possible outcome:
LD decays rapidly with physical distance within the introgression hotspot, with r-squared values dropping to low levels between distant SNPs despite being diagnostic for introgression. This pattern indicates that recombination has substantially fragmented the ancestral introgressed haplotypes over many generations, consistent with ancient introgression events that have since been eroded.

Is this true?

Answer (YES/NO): NO